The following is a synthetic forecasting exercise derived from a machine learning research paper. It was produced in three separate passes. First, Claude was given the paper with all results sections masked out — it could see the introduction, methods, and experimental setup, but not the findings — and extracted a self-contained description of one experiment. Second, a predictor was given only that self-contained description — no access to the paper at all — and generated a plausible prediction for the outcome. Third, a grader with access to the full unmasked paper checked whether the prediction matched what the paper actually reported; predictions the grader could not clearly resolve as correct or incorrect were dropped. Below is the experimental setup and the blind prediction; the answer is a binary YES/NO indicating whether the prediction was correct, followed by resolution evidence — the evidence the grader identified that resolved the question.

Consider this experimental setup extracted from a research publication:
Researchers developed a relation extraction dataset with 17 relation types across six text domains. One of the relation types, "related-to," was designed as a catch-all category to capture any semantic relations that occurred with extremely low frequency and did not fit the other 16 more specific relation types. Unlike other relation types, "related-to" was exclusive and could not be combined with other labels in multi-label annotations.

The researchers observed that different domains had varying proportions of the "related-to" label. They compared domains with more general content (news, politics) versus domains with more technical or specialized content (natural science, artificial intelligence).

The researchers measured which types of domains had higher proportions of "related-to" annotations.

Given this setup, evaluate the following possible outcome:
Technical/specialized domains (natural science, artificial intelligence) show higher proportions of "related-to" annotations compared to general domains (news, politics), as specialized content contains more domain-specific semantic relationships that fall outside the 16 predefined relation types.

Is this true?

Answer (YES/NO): YES